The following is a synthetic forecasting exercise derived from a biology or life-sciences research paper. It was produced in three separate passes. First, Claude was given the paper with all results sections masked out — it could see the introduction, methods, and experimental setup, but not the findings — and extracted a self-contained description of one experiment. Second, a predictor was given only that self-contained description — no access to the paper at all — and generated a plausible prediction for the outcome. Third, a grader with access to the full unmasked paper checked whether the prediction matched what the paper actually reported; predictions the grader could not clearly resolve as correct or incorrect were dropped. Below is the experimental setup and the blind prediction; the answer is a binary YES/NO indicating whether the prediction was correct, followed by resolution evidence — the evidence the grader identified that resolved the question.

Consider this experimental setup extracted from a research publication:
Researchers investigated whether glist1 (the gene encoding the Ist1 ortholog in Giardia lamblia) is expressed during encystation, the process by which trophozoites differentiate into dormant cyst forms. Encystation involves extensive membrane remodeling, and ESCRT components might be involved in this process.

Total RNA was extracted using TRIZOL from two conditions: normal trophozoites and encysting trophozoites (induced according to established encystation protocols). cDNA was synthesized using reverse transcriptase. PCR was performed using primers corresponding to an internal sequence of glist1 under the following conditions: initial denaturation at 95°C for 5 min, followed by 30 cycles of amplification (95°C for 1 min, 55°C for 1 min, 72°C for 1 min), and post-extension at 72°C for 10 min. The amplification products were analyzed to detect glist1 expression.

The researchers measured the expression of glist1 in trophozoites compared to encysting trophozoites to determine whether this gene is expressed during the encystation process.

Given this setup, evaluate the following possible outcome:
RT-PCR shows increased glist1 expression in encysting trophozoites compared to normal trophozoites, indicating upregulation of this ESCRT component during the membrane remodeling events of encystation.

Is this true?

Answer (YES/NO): NO